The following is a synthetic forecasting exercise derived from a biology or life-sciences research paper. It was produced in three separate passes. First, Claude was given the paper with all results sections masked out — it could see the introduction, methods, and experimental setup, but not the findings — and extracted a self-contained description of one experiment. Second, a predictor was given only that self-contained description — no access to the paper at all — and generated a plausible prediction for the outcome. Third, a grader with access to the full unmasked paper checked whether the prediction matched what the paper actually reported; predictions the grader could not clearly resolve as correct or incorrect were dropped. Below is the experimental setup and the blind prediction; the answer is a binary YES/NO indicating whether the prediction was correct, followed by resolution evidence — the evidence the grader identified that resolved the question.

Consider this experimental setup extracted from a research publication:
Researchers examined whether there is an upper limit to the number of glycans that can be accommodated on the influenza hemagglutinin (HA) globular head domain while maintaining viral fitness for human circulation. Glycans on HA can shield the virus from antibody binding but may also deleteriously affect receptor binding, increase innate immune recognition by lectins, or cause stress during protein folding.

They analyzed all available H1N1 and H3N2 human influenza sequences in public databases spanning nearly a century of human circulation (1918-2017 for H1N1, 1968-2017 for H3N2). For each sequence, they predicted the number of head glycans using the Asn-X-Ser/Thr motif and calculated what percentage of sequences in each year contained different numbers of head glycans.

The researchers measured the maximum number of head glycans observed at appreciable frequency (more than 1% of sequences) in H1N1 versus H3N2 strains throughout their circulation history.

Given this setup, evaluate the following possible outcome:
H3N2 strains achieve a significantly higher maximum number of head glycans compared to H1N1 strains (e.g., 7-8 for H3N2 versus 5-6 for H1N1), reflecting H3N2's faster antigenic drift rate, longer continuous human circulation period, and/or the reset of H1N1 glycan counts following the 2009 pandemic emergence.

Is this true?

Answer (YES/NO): NO